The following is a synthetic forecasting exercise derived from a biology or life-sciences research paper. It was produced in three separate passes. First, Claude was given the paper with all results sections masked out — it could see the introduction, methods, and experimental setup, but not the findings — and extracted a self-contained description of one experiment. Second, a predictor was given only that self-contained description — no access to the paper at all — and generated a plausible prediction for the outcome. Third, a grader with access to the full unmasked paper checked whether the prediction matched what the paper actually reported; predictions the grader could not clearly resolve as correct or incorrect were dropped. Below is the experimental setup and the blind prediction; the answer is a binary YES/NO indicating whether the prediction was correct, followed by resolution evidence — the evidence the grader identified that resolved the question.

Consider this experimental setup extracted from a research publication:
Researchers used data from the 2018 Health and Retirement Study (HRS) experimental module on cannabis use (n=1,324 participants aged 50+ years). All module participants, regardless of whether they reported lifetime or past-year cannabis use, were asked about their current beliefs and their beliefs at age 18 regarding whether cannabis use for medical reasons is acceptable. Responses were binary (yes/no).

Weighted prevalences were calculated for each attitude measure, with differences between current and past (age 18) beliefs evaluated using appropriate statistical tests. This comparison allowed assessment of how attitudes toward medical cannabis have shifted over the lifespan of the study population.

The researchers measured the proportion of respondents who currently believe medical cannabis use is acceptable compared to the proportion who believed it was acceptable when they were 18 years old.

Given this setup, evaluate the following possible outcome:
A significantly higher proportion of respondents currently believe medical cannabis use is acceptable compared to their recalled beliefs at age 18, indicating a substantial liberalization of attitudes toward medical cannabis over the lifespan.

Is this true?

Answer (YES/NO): YES